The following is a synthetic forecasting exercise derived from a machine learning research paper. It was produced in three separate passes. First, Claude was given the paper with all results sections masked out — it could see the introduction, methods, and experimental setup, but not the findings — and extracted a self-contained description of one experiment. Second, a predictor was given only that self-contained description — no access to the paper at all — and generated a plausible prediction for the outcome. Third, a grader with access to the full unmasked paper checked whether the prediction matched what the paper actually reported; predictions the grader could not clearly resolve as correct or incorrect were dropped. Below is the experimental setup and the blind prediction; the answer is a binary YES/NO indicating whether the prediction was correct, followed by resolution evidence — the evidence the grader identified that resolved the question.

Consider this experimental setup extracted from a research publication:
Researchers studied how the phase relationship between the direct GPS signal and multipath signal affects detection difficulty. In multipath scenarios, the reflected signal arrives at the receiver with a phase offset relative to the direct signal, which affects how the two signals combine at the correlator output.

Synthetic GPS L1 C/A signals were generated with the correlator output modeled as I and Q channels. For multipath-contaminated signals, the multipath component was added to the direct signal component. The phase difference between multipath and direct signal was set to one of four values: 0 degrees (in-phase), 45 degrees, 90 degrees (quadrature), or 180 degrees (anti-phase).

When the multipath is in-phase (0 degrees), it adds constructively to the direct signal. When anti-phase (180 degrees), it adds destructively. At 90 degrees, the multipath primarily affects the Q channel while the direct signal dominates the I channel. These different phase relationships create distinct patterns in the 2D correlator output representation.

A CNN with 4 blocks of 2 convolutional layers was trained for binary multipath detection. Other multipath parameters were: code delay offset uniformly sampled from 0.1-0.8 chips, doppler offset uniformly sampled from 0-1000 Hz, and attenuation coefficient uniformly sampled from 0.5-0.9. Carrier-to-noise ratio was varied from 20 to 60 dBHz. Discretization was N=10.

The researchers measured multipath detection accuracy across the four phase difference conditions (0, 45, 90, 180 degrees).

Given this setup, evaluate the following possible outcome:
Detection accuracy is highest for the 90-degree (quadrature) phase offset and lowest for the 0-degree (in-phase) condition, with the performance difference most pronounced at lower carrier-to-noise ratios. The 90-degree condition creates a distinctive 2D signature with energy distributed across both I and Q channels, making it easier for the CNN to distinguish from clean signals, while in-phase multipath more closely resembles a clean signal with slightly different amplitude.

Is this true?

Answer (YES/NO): NO